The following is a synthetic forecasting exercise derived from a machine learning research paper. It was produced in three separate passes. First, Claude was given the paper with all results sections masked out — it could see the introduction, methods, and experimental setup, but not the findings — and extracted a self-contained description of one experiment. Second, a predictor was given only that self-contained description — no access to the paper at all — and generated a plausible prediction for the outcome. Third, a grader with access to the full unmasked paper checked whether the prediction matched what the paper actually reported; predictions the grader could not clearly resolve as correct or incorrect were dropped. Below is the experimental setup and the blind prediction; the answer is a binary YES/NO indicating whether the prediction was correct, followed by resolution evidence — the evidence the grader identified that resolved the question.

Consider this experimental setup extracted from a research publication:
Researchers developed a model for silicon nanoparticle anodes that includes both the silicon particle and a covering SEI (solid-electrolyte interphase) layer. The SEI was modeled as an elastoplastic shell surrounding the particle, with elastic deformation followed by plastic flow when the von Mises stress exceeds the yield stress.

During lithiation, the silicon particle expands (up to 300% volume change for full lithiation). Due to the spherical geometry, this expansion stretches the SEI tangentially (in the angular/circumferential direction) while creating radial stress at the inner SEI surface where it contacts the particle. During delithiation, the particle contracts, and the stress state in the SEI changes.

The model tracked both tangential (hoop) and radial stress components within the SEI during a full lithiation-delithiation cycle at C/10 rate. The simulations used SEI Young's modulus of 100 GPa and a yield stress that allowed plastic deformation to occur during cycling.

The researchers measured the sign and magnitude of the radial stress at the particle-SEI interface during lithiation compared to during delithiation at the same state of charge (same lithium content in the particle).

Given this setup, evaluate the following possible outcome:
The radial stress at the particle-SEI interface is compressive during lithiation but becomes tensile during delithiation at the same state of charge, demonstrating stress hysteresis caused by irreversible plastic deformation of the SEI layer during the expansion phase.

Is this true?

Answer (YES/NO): YES